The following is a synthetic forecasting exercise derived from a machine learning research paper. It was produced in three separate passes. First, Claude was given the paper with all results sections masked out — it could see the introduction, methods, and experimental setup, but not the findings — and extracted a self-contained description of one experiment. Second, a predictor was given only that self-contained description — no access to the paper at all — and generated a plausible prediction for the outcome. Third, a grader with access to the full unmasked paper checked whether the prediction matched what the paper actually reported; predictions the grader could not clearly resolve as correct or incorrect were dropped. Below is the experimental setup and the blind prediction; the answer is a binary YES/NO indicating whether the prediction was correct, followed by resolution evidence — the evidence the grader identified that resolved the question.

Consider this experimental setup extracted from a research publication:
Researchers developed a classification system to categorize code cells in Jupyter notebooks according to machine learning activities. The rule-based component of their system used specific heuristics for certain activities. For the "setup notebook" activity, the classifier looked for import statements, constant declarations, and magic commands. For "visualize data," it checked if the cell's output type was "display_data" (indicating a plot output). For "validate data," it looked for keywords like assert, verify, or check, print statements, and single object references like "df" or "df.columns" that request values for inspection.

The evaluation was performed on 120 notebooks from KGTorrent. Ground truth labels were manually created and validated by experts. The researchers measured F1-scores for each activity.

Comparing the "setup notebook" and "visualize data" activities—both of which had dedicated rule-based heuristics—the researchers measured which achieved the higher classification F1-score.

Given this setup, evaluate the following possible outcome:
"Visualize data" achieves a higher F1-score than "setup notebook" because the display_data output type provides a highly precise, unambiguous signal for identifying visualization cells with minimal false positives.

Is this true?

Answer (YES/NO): NO